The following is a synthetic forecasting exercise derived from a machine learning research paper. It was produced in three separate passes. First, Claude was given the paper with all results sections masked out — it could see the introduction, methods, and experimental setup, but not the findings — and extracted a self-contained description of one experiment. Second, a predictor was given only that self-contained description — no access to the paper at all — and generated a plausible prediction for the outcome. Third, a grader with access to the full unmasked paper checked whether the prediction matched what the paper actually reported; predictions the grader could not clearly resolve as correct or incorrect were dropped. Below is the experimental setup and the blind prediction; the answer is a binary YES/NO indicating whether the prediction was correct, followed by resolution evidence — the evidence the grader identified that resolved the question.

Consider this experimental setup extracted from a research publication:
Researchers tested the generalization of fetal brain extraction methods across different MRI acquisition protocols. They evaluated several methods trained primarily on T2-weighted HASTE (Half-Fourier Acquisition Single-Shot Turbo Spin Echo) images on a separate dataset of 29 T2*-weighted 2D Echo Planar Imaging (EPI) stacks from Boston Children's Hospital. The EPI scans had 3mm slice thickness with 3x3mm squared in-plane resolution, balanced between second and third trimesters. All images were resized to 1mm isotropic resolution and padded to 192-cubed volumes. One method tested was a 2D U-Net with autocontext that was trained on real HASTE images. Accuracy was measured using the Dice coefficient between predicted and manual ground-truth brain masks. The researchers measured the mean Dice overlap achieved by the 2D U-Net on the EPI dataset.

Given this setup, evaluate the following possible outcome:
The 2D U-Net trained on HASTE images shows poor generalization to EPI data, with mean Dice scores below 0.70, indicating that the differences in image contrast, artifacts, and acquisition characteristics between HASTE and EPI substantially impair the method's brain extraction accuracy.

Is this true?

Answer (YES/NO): YES